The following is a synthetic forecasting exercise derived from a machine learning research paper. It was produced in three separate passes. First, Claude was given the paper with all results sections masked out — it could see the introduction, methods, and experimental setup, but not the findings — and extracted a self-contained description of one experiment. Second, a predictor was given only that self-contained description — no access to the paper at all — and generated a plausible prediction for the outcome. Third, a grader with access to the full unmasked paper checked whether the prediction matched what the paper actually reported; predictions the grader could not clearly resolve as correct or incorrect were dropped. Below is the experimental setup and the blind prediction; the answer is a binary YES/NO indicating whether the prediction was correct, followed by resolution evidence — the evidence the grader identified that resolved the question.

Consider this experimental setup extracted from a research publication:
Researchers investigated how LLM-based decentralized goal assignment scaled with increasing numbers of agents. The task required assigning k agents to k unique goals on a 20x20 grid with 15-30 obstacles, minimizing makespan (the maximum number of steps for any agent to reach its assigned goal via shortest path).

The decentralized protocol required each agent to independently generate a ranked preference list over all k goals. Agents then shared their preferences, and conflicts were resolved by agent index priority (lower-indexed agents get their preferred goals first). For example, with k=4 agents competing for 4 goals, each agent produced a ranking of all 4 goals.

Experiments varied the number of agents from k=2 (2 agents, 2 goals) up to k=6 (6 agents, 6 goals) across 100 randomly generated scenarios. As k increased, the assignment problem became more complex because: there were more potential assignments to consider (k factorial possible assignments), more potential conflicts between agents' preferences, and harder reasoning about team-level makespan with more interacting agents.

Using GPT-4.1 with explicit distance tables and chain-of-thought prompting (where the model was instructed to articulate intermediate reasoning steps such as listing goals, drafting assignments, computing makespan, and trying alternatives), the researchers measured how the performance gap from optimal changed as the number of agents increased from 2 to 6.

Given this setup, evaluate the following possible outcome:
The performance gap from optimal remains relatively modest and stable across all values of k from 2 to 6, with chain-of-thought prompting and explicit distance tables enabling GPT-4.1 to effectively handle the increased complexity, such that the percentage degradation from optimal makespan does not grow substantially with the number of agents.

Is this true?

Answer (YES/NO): YES